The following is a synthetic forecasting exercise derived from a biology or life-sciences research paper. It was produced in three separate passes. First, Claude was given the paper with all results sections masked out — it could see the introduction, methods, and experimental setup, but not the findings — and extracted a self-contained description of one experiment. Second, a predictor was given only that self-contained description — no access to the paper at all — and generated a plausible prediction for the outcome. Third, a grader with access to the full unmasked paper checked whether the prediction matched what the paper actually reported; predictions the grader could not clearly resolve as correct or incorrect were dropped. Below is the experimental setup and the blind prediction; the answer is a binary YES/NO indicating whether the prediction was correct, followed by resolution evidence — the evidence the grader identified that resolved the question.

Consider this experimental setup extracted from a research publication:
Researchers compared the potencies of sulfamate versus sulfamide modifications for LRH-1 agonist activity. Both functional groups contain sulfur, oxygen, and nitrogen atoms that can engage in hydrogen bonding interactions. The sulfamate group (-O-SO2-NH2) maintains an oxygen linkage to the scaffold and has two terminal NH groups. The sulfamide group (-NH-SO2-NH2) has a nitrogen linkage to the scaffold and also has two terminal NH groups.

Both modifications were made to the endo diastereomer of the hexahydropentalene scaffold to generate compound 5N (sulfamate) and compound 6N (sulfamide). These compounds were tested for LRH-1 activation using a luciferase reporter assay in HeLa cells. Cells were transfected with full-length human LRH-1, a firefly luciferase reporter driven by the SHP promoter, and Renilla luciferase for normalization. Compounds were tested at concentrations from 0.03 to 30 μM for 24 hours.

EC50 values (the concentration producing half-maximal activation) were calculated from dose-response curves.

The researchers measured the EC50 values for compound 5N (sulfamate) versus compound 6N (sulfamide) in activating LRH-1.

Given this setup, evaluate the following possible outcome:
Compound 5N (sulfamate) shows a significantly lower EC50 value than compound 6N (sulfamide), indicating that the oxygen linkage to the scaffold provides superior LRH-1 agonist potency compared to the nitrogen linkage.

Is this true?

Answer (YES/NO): NO